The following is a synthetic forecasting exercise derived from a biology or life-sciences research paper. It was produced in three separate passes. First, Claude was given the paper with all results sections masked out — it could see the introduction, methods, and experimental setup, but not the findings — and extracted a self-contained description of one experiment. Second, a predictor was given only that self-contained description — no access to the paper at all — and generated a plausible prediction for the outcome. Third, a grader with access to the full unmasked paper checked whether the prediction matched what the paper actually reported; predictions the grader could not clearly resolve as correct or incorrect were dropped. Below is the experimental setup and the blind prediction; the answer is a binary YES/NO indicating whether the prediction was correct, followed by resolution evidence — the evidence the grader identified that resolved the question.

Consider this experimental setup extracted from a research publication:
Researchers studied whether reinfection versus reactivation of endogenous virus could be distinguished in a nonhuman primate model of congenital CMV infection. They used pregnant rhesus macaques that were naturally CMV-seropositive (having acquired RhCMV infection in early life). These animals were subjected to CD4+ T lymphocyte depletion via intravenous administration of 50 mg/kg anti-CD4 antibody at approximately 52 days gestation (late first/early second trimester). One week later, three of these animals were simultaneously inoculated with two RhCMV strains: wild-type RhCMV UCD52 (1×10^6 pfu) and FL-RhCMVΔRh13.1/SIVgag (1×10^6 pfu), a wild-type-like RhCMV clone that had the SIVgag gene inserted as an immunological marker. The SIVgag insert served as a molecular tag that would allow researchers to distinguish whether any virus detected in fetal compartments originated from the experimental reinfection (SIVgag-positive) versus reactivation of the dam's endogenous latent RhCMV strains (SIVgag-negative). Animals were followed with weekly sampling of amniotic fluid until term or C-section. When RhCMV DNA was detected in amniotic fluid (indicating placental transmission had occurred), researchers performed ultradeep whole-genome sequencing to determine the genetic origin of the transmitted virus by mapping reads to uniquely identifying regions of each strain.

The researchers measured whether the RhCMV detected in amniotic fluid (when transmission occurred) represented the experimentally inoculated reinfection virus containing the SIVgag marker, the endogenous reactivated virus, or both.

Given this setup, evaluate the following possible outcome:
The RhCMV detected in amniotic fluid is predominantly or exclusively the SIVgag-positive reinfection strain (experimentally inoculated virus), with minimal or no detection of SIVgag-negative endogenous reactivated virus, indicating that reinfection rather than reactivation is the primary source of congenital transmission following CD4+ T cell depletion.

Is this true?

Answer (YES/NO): NO